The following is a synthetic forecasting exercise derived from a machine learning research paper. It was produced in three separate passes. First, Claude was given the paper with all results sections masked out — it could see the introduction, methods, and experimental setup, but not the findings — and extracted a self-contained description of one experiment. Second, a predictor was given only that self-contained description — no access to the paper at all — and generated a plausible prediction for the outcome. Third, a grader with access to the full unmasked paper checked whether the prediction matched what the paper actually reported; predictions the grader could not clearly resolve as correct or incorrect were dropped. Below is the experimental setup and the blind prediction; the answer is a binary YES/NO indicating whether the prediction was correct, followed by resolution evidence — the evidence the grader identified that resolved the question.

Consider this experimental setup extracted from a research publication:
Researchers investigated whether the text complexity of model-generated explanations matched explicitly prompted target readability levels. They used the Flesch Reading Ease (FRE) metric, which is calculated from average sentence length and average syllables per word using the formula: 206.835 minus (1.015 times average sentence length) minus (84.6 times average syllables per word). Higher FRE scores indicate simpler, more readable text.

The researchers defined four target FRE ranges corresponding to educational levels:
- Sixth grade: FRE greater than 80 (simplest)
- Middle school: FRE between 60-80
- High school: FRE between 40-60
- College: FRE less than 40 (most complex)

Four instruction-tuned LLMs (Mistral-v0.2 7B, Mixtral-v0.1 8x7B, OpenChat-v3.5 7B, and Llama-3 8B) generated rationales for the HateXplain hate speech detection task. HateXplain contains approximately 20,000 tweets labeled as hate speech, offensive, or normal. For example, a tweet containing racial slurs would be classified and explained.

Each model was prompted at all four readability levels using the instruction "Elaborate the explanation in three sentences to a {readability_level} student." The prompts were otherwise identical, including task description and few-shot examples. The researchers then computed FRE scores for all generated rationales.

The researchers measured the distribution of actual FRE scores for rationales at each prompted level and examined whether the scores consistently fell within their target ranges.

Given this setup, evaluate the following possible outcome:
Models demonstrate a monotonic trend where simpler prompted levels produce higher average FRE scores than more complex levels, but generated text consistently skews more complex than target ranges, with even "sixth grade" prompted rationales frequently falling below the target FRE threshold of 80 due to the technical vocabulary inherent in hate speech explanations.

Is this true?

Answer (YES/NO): NO